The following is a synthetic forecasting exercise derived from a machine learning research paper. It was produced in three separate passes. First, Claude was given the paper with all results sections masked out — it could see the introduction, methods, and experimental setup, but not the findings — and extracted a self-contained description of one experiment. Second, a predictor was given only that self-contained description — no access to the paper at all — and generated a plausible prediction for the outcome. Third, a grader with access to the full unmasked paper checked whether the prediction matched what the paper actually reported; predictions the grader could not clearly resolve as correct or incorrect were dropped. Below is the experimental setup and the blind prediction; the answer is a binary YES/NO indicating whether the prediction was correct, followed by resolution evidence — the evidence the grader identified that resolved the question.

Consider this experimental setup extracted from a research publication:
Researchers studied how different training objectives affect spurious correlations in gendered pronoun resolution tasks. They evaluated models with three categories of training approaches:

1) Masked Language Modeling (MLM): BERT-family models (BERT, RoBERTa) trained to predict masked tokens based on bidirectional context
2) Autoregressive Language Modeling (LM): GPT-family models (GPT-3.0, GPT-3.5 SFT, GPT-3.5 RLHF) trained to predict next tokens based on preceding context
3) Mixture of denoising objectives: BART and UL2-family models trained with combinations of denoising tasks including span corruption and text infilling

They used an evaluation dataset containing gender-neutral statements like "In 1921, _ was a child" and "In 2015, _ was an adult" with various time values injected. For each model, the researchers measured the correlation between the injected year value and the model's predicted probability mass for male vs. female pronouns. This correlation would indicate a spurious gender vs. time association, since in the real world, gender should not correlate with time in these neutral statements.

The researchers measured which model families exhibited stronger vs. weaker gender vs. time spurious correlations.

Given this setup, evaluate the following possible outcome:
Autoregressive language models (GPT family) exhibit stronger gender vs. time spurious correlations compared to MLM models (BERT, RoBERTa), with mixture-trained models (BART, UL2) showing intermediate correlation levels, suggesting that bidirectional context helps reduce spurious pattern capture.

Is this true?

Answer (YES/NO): NO